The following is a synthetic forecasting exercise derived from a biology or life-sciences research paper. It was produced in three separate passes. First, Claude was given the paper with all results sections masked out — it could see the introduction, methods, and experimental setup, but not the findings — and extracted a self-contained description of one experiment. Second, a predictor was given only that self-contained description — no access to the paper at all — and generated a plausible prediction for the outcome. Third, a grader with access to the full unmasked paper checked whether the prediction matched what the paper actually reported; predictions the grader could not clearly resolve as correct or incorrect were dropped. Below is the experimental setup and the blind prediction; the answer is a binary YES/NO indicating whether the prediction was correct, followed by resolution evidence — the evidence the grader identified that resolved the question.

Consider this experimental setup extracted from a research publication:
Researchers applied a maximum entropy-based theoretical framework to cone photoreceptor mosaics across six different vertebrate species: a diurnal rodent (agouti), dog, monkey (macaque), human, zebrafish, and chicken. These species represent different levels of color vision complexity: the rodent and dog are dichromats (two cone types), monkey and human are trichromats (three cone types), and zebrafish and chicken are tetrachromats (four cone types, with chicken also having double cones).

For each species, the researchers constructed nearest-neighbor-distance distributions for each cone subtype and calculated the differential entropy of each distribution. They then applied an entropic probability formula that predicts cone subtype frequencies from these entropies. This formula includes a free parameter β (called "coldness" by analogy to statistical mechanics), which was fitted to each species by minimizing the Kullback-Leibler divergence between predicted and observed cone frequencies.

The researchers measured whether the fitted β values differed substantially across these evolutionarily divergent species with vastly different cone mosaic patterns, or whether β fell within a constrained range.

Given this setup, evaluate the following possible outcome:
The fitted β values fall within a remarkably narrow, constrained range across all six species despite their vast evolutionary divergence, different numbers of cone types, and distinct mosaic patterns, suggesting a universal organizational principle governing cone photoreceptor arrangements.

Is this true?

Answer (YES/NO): YES